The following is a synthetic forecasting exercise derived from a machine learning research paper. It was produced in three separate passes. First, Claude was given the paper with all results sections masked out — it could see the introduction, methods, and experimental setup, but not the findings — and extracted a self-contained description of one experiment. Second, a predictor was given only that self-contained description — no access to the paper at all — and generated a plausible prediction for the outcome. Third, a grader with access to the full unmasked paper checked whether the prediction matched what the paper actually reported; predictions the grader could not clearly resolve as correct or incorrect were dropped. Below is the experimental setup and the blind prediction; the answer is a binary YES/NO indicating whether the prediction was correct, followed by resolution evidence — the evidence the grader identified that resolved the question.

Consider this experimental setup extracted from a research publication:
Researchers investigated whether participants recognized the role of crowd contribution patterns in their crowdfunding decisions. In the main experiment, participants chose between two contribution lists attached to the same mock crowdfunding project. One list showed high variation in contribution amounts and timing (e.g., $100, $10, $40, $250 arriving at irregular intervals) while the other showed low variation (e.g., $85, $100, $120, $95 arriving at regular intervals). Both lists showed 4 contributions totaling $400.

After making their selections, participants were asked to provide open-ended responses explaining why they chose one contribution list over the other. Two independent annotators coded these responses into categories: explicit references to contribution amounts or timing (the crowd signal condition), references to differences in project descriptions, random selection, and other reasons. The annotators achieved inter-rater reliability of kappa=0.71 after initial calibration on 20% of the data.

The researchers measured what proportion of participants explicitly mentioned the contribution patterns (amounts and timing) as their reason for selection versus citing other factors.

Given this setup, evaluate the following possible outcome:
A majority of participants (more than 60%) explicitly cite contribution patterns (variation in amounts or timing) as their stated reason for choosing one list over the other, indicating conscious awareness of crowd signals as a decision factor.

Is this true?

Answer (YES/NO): YES